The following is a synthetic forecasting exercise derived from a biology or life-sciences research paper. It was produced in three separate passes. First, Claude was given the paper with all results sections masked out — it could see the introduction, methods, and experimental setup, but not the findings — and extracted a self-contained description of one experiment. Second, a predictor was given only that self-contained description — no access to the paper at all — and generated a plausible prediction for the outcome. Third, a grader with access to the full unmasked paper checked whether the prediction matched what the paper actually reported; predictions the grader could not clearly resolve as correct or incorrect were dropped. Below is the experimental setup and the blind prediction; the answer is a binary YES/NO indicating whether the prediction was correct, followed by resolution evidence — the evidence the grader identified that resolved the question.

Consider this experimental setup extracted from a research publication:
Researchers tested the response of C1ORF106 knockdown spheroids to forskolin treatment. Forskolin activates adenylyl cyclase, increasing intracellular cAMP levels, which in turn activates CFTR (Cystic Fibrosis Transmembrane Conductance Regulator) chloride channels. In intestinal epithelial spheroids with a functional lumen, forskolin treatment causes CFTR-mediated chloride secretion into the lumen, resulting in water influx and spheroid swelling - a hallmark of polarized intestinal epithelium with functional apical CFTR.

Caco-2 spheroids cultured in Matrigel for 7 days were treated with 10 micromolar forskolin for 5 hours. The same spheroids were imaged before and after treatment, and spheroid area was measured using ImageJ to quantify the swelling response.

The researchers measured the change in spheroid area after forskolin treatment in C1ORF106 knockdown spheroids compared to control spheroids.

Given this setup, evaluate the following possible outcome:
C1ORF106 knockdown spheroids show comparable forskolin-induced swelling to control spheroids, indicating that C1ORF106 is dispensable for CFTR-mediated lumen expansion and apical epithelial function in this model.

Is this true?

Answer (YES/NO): YES